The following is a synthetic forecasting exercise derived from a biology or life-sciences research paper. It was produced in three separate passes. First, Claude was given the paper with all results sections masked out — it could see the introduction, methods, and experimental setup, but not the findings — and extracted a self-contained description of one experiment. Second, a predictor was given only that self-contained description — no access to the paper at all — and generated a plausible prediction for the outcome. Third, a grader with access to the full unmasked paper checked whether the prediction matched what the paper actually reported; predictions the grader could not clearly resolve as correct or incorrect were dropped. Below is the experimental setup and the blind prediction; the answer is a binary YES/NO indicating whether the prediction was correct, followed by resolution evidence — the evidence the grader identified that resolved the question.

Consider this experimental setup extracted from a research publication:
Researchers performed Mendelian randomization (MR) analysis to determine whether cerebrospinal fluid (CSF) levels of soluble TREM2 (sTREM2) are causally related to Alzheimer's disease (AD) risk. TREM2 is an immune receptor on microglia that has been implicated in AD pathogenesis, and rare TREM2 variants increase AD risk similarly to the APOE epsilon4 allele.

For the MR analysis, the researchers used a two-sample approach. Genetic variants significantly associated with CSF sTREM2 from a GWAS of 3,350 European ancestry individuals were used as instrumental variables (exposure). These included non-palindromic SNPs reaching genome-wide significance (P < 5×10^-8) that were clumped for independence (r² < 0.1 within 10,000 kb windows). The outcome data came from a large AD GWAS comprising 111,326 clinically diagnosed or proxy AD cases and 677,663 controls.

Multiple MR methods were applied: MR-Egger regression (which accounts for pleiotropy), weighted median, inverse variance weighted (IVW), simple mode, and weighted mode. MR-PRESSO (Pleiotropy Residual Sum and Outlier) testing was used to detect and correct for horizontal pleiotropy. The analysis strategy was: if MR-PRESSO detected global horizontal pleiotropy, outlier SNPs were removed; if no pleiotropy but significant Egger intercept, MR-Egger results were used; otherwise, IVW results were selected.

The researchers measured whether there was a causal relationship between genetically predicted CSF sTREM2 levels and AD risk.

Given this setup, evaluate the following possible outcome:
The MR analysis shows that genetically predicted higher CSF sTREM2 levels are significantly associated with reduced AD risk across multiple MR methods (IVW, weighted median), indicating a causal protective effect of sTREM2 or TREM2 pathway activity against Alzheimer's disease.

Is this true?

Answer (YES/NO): YES